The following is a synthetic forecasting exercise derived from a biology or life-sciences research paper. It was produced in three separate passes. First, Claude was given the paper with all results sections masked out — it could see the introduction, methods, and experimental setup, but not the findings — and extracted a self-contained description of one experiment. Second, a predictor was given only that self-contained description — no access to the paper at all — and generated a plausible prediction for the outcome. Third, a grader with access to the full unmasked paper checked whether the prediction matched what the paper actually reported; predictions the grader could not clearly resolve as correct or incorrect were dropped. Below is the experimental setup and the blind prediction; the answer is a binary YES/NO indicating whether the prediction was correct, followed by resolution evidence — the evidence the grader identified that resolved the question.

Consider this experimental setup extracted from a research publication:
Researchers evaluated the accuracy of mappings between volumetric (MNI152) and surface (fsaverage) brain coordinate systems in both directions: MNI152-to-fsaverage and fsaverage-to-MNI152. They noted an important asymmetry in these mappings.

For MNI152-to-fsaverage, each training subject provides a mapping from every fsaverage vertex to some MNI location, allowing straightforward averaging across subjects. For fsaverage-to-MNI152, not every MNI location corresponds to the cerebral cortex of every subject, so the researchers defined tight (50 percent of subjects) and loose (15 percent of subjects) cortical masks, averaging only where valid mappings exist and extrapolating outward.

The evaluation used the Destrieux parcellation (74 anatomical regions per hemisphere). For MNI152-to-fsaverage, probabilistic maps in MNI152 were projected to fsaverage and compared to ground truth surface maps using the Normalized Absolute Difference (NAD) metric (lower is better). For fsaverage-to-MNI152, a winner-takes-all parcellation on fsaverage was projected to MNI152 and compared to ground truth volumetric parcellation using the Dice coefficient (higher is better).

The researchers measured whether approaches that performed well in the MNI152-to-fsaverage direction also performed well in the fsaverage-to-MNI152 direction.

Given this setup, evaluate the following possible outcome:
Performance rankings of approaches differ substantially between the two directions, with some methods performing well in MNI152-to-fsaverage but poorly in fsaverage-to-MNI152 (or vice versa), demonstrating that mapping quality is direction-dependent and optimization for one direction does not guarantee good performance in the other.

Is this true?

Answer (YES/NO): NO